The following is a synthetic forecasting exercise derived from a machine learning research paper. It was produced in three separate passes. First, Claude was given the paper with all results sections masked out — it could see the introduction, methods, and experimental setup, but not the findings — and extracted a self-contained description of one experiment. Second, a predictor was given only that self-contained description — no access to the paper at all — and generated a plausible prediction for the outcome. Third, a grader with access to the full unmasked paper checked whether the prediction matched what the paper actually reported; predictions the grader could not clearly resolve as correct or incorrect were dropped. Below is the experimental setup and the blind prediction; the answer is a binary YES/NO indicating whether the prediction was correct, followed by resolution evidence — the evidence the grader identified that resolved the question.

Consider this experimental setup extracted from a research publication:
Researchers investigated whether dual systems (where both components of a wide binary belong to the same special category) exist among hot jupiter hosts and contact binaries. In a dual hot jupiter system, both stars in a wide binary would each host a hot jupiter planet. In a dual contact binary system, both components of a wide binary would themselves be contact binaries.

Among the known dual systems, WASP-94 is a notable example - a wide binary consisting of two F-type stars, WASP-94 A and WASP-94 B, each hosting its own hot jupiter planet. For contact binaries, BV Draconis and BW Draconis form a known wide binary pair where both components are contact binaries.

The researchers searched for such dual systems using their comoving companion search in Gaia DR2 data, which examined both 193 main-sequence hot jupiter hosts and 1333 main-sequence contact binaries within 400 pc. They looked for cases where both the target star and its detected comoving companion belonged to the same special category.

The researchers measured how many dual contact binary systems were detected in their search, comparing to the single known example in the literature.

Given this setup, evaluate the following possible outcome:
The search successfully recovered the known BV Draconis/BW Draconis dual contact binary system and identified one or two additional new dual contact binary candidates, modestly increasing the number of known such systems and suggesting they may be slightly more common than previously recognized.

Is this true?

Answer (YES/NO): YES